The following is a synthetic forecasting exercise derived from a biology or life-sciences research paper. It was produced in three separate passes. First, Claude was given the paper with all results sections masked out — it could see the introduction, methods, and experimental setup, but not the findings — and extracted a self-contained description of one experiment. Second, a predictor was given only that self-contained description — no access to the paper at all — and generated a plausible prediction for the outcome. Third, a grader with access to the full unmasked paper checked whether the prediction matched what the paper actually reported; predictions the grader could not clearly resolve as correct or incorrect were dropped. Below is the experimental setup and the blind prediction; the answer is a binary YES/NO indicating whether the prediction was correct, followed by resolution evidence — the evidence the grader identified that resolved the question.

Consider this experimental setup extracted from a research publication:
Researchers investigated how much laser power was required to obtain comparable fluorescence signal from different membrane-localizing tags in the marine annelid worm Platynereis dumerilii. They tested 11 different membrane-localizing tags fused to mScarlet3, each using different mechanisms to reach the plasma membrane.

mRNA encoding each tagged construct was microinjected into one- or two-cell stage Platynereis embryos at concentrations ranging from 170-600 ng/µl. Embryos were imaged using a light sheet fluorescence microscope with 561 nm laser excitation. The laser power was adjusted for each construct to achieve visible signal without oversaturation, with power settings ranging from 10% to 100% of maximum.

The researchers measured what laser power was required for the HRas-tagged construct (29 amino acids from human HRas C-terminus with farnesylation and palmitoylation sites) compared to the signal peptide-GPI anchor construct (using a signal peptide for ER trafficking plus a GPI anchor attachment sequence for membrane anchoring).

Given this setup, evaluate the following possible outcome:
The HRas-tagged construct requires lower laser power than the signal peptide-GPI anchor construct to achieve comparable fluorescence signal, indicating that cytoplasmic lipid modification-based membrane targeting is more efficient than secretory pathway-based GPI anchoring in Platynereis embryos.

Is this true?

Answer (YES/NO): YES